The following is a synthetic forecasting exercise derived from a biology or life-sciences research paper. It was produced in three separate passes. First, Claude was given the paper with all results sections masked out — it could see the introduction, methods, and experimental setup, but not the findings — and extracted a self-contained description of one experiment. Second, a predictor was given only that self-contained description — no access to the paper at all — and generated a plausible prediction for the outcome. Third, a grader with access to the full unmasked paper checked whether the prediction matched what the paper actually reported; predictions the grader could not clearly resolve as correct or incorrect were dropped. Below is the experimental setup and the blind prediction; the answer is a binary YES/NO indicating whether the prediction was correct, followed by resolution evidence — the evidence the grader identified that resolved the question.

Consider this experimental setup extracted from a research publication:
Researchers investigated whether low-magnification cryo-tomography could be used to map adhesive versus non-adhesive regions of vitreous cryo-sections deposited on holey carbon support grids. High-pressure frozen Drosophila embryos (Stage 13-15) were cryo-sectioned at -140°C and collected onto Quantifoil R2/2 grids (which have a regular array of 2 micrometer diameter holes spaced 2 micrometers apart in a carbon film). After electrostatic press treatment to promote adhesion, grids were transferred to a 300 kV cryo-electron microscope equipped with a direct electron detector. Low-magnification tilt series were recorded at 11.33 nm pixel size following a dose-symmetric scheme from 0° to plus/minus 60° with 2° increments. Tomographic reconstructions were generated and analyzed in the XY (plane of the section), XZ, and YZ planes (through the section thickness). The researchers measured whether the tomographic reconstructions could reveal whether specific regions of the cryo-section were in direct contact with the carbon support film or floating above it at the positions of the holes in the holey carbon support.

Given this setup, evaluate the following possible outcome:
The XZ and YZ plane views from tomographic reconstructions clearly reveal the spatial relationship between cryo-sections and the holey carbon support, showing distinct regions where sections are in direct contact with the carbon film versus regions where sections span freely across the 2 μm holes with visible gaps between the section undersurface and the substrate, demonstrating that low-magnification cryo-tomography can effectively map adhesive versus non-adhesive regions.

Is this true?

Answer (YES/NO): YES